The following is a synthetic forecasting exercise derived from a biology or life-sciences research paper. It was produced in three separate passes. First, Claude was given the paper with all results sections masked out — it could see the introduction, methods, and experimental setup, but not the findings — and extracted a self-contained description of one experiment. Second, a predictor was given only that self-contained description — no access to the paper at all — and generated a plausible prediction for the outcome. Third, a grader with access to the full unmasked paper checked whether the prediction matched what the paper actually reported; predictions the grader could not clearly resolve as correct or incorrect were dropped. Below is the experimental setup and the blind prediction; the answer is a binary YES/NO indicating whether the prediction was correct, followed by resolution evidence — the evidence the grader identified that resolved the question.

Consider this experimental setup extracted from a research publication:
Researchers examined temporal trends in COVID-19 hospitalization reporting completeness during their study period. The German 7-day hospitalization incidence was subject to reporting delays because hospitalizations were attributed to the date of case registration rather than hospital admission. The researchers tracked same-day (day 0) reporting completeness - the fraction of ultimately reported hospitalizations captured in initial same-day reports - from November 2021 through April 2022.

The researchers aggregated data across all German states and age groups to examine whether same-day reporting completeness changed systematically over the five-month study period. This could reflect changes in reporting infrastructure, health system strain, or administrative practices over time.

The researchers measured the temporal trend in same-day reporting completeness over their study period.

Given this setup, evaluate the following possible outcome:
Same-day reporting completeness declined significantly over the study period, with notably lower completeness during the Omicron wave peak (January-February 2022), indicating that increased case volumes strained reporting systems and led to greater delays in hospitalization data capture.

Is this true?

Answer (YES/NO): NO